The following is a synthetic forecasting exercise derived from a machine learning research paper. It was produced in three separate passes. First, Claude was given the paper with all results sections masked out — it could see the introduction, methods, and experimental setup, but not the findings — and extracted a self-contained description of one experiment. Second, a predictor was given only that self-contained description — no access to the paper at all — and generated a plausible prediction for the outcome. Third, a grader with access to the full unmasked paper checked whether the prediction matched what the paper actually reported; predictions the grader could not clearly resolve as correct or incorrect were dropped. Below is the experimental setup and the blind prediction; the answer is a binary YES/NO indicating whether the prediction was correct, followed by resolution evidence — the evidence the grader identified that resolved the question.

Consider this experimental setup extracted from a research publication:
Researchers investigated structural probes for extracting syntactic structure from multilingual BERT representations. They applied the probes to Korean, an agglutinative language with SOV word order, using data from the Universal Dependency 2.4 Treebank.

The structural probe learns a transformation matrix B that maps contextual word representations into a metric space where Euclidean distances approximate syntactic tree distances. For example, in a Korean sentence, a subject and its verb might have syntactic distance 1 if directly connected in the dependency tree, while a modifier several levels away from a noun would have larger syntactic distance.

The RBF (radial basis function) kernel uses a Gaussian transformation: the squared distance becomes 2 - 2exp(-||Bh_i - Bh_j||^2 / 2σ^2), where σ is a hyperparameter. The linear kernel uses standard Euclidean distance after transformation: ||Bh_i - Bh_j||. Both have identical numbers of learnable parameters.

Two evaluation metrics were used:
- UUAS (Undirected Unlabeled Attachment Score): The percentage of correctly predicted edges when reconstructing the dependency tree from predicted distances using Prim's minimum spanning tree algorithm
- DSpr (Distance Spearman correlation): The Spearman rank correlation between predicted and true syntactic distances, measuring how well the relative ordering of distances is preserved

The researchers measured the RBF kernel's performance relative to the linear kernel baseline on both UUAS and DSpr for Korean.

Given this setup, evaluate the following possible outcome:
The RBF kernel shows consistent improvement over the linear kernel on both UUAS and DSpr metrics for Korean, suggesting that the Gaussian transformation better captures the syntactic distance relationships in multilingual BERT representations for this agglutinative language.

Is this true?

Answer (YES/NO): NO